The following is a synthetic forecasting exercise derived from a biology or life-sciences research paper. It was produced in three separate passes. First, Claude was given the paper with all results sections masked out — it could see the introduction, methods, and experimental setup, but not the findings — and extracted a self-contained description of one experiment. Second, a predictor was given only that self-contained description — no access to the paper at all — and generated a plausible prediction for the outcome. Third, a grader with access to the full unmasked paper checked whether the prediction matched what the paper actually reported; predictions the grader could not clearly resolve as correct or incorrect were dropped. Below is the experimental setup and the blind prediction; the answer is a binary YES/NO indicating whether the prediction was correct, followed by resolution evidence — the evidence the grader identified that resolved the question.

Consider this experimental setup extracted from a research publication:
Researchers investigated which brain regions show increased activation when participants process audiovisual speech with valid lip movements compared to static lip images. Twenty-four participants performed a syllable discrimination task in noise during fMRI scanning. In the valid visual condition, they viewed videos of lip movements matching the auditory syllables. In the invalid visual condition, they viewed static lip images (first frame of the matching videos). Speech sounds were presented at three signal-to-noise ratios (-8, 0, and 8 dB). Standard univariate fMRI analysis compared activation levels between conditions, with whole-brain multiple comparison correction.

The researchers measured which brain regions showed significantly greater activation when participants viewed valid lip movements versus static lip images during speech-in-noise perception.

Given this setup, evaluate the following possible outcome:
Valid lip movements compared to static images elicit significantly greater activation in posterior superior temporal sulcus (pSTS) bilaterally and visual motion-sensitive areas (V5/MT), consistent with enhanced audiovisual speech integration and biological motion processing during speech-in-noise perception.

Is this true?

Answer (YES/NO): NO